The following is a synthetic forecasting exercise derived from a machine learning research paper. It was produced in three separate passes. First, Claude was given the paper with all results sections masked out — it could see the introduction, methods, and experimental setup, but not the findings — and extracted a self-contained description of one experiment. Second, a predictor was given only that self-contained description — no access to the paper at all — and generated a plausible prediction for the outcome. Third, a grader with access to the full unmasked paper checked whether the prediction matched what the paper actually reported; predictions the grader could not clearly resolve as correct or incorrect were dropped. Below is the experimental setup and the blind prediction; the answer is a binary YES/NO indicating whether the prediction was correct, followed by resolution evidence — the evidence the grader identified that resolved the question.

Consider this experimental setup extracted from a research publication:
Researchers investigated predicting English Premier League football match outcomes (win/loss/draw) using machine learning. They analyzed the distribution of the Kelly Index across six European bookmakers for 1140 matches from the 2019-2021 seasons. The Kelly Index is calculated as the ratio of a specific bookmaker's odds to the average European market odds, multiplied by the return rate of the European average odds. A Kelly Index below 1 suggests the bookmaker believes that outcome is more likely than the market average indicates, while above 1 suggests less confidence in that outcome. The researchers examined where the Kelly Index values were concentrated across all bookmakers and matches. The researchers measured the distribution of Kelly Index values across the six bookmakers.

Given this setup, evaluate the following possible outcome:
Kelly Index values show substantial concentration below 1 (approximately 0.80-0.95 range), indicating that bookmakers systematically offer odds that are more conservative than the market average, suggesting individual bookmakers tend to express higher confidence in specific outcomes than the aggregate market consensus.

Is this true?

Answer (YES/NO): NO